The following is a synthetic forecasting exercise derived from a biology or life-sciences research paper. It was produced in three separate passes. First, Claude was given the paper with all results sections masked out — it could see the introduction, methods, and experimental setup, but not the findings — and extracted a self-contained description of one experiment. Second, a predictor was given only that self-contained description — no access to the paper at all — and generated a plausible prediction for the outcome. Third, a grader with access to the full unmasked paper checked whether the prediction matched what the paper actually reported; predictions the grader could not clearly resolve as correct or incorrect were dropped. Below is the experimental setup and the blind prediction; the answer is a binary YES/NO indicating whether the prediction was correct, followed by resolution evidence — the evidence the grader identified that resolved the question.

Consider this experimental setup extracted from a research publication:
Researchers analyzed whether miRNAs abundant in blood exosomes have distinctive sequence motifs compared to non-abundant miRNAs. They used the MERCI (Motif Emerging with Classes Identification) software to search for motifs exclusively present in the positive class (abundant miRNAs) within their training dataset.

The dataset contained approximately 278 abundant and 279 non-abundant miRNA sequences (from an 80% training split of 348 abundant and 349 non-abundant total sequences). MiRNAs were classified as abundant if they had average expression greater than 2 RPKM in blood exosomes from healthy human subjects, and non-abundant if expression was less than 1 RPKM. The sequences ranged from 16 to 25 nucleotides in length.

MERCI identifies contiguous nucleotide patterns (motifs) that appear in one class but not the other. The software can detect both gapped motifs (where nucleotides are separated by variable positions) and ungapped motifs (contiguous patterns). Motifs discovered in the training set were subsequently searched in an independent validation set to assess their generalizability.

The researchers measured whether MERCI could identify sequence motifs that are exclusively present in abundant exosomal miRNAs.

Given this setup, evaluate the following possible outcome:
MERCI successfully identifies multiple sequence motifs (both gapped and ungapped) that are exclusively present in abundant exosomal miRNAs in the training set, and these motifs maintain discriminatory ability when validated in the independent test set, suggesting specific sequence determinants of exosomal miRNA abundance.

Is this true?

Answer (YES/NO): NO